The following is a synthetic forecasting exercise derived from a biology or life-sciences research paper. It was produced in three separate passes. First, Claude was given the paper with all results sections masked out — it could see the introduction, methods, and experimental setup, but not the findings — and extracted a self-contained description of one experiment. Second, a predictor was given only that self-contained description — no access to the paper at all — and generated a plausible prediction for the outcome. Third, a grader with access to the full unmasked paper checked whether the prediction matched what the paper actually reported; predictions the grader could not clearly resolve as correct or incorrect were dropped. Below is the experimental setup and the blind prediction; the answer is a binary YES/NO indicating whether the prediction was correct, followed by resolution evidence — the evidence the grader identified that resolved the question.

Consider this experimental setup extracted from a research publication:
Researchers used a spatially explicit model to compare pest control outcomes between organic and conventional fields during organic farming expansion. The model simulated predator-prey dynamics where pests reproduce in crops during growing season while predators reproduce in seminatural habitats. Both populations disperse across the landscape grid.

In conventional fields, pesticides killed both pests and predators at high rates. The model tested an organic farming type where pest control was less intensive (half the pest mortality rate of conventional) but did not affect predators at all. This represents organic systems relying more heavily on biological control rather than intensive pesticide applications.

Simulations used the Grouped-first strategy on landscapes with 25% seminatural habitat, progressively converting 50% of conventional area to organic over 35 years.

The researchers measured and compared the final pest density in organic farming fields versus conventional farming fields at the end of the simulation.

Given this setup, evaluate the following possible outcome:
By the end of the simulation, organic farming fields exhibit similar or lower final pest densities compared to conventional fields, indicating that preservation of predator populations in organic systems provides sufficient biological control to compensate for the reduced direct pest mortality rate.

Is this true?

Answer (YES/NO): NO